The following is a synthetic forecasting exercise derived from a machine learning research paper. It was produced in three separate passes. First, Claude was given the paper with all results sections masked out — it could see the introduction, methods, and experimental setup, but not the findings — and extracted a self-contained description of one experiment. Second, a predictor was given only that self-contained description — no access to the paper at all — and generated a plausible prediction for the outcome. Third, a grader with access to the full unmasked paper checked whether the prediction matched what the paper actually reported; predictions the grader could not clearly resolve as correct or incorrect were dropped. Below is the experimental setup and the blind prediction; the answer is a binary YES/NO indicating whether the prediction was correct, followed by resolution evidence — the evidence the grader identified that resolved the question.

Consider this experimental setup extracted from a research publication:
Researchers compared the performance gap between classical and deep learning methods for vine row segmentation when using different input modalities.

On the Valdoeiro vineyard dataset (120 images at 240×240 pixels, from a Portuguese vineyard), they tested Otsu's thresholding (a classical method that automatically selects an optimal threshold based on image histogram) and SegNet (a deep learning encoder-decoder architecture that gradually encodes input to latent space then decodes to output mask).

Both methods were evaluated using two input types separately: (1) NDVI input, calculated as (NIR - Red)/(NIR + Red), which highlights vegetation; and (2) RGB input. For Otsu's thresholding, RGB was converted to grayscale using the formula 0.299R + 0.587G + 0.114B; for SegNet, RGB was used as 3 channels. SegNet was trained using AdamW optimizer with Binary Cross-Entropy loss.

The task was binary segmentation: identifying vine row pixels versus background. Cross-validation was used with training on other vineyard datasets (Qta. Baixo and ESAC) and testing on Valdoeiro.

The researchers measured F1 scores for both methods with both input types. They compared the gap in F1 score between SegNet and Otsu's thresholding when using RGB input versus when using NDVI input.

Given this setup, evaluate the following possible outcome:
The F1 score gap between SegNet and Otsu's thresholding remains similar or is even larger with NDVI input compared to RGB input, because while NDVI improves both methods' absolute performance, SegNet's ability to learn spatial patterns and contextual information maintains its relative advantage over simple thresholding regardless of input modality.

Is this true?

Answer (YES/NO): NO